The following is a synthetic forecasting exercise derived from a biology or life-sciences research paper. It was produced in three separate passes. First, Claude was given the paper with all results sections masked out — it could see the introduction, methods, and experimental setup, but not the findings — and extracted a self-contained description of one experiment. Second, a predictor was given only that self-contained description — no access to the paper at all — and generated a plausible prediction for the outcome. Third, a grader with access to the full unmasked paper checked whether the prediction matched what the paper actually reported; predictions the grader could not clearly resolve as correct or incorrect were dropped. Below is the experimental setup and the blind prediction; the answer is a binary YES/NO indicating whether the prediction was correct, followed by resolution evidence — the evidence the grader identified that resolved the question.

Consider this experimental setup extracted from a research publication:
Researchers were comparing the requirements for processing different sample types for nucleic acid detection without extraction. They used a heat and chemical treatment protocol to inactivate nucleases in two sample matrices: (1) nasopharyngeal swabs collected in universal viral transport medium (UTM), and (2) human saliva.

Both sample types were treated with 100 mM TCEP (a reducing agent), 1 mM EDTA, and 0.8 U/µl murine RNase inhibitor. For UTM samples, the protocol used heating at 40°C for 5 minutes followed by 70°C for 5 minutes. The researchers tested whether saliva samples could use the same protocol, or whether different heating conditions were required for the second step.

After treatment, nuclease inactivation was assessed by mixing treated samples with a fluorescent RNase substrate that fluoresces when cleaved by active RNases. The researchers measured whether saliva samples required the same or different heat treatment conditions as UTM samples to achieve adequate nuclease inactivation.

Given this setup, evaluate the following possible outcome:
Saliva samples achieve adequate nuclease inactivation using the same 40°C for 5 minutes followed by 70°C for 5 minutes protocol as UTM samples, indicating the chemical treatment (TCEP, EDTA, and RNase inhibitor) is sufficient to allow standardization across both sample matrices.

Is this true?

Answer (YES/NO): NO